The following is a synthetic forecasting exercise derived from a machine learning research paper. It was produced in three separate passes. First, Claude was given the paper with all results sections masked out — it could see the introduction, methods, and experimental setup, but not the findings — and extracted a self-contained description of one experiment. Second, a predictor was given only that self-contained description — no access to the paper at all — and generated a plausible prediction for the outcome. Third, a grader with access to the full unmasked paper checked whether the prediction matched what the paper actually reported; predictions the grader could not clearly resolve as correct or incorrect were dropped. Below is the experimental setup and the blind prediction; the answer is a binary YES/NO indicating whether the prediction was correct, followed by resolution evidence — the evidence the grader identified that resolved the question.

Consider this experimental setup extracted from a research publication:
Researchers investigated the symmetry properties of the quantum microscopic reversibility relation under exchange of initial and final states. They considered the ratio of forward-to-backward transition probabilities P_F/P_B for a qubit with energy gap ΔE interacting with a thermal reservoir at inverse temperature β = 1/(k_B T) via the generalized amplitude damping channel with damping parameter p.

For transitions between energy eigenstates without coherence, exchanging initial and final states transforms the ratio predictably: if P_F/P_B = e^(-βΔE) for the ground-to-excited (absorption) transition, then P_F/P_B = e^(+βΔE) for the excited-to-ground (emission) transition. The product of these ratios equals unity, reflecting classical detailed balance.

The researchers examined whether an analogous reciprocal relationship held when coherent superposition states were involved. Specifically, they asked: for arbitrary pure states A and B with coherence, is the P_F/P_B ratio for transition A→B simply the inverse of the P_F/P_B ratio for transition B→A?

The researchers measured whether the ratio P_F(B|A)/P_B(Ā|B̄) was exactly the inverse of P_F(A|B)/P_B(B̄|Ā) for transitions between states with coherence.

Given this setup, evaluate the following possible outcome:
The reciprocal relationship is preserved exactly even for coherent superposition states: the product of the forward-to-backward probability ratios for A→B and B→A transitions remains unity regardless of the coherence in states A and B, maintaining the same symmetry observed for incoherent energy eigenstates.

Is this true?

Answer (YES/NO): YES